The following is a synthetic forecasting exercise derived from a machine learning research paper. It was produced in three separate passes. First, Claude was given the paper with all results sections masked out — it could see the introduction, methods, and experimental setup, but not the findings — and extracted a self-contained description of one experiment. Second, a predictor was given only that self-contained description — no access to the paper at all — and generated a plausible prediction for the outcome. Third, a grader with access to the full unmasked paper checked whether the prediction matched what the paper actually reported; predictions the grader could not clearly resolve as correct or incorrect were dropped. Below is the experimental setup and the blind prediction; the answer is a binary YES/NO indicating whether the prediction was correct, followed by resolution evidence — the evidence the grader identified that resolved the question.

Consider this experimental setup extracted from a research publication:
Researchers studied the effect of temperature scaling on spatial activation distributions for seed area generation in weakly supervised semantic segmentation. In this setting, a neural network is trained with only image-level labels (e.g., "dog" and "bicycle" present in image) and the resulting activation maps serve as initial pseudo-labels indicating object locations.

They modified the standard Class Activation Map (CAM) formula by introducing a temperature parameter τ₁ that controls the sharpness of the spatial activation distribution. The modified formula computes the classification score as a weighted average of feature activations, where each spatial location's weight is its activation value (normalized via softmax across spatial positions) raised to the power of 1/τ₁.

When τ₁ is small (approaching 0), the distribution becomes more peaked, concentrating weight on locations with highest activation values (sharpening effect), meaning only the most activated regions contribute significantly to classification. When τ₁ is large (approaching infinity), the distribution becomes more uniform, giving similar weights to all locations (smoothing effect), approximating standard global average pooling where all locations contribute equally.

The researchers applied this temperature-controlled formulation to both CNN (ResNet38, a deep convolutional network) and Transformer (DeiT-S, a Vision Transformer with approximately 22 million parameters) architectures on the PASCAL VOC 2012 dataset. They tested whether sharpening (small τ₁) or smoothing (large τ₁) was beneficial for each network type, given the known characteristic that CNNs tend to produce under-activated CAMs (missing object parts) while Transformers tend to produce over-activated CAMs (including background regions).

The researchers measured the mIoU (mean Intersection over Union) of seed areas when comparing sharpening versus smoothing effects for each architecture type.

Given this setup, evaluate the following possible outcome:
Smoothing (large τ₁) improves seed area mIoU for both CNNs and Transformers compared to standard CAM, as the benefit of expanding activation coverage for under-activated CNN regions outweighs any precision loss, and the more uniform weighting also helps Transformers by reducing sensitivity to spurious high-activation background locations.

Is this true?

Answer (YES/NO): NO